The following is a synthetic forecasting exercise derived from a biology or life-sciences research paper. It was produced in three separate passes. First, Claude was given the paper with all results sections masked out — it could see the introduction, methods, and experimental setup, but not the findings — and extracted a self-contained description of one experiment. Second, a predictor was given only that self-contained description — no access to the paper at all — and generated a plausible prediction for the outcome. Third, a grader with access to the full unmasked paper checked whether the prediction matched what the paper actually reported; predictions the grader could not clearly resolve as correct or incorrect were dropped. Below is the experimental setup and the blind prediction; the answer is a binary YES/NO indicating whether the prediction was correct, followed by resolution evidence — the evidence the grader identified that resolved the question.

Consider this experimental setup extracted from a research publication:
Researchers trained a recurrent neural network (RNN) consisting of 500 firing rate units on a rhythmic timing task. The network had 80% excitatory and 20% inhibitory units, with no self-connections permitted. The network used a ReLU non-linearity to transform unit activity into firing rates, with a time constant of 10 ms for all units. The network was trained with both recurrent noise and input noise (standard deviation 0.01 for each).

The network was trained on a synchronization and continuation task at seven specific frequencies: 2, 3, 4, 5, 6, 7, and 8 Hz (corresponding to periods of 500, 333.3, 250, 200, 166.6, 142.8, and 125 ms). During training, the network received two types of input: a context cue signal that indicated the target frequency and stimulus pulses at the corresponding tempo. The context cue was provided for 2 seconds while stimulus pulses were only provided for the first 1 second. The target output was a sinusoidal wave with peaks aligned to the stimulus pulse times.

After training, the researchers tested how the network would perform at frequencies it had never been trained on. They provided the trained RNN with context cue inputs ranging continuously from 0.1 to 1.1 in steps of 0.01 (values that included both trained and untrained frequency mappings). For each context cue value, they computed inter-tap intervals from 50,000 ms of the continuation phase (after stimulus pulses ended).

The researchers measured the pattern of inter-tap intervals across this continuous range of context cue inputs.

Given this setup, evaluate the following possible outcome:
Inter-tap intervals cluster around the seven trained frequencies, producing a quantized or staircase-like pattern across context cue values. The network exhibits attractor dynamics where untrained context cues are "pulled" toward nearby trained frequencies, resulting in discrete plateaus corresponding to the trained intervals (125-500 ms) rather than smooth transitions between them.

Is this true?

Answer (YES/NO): NO